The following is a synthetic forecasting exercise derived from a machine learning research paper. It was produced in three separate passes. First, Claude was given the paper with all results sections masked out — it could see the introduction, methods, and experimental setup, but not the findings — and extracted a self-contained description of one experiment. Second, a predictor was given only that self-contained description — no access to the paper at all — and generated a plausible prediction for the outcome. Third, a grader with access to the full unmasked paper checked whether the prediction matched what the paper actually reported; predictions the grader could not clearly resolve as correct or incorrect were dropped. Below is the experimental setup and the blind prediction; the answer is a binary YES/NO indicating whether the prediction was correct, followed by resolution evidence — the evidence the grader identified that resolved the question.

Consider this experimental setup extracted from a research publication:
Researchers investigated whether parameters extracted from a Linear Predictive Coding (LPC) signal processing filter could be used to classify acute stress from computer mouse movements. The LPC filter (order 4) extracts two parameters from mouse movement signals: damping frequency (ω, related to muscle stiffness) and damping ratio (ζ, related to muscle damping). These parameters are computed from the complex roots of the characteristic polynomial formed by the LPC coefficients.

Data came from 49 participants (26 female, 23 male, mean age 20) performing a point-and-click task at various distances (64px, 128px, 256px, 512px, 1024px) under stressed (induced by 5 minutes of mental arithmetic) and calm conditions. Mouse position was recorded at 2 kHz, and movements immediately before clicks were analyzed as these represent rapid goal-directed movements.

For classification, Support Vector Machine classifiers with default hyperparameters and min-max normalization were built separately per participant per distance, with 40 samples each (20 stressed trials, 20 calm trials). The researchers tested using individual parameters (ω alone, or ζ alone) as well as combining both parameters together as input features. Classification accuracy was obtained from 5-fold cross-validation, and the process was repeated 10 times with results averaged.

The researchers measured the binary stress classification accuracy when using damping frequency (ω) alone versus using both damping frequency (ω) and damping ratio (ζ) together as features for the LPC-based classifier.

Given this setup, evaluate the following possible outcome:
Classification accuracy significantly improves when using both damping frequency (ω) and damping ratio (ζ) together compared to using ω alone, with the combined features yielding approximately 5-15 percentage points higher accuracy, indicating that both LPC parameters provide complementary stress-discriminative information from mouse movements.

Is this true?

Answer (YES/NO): NO